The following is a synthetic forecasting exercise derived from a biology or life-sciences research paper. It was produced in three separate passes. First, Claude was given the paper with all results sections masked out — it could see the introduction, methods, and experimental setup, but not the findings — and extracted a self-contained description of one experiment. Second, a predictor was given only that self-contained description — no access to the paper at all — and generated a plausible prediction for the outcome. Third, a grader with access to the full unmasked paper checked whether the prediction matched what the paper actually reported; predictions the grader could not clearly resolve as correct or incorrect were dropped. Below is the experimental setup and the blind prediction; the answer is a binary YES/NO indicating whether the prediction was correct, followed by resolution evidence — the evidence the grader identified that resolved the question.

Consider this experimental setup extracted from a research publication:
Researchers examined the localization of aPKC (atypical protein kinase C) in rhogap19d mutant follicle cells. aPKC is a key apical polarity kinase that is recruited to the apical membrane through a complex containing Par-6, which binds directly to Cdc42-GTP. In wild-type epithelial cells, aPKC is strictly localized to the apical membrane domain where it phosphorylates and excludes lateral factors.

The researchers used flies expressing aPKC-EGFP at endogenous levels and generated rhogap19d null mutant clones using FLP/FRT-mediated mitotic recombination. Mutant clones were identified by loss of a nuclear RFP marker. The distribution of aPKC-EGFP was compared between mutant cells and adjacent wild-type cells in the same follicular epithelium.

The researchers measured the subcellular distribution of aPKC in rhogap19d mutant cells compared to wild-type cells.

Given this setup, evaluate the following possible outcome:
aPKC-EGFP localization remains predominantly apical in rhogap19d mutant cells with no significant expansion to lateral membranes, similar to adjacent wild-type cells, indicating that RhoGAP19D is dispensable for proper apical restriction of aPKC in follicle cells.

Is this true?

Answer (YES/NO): NO